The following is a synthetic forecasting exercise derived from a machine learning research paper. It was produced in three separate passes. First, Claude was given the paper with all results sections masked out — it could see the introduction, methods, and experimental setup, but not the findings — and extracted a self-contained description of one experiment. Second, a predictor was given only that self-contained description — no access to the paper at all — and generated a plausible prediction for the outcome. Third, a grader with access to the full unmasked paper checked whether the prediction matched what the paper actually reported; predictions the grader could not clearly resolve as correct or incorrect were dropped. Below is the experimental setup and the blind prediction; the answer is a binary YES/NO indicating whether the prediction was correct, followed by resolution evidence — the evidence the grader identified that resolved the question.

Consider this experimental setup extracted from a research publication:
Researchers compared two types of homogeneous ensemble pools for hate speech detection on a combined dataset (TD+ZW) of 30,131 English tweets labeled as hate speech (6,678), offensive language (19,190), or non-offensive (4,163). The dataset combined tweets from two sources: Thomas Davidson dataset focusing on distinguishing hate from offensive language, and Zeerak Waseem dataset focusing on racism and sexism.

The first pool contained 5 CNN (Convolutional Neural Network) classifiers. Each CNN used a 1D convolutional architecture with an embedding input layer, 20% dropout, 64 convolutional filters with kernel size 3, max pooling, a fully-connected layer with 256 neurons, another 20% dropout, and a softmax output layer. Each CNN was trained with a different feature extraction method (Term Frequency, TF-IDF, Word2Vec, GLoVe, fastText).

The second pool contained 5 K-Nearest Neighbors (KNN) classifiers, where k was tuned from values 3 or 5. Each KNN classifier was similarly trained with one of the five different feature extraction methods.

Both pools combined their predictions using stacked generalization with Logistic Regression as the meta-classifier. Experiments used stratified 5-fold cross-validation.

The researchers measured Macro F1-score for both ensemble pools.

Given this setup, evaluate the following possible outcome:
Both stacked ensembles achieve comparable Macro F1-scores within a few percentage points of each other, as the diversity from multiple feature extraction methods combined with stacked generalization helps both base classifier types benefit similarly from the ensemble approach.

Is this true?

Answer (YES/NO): NO